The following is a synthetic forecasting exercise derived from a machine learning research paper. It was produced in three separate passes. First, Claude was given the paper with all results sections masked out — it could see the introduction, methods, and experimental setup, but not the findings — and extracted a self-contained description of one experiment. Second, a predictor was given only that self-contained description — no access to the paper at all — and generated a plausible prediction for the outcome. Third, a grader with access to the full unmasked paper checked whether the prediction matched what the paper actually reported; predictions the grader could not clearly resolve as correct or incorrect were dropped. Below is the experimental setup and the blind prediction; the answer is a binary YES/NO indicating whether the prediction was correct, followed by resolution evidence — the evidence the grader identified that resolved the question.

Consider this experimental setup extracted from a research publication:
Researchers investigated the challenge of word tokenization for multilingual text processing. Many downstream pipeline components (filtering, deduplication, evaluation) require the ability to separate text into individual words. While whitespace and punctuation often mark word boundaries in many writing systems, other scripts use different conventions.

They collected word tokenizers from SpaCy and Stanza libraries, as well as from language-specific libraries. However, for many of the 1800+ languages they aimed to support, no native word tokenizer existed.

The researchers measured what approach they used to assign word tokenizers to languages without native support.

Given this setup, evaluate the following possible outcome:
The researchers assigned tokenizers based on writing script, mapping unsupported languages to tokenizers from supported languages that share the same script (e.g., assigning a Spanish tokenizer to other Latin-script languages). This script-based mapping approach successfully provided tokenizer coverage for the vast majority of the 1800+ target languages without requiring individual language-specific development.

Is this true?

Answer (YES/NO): NO